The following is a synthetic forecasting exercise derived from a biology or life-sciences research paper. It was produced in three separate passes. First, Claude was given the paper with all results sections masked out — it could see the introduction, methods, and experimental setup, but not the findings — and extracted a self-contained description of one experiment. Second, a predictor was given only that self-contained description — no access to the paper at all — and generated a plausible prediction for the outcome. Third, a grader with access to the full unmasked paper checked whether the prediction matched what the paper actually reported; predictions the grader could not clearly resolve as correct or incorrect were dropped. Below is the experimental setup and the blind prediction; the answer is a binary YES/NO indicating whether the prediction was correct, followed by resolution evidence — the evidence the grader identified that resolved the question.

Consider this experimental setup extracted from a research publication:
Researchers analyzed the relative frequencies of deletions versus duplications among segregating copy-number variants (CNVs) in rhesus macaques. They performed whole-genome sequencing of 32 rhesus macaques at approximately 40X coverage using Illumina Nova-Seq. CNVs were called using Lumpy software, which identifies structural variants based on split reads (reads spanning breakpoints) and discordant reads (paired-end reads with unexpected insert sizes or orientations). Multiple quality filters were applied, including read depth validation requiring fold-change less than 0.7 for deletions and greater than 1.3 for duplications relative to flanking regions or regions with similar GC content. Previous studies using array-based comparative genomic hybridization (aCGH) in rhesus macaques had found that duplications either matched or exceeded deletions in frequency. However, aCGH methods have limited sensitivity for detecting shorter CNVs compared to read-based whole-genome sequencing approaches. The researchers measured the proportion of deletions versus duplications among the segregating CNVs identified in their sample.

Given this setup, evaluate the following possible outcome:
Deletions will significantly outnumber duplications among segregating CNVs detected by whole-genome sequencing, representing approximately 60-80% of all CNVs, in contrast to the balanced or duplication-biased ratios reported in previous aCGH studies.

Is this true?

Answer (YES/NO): NO